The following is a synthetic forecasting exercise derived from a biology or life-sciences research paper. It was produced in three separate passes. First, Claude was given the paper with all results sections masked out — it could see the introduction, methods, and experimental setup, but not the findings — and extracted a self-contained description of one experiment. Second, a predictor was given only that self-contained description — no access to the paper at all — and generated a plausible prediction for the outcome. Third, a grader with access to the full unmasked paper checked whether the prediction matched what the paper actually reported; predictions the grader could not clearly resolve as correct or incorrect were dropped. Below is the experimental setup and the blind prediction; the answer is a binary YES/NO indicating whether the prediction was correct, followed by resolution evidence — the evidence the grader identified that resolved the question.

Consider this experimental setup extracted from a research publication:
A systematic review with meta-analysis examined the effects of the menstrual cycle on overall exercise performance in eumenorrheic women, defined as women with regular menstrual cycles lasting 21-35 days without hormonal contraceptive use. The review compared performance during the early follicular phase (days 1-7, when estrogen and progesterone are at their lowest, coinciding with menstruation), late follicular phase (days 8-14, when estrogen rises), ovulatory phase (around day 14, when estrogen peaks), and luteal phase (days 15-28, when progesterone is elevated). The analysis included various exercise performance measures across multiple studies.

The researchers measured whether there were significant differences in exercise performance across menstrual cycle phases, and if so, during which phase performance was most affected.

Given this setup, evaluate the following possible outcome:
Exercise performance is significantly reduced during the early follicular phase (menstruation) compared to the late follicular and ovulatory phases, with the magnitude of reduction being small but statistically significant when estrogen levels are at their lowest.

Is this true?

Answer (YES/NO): NO